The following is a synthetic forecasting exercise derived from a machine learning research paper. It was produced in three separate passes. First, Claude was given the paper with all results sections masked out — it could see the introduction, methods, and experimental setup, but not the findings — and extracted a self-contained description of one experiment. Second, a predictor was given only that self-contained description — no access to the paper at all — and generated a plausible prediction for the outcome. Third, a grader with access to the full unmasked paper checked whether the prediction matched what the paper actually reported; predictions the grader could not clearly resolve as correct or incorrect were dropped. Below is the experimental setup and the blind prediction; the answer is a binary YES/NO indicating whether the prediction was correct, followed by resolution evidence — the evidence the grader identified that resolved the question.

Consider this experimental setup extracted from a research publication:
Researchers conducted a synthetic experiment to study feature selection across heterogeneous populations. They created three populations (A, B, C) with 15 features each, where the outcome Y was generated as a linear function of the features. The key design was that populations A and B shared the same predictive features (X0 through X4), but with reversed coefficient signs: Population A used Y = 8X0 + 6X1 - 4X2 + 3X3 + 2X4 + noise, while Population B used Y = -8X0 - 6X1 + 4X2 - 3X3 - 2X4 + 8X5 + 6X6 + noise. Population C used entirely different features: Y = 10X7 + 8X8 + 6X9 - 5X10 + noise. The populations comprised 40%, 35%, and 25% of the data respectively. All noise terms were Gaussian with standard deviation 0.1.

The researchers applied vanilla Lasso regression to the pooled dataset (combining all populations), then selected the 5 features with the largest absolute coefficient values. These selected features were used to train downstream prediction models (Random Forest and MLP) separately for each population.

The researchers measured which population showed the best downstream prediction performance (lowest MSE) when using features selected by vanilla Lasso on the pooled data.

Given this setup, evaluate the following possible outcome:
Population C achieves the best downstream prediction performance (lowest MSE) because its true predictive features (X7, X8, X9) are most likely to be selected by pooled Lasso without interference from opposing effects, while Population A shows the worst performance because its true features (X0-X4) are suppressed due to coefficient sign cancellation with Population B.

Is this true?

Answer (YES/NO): NO